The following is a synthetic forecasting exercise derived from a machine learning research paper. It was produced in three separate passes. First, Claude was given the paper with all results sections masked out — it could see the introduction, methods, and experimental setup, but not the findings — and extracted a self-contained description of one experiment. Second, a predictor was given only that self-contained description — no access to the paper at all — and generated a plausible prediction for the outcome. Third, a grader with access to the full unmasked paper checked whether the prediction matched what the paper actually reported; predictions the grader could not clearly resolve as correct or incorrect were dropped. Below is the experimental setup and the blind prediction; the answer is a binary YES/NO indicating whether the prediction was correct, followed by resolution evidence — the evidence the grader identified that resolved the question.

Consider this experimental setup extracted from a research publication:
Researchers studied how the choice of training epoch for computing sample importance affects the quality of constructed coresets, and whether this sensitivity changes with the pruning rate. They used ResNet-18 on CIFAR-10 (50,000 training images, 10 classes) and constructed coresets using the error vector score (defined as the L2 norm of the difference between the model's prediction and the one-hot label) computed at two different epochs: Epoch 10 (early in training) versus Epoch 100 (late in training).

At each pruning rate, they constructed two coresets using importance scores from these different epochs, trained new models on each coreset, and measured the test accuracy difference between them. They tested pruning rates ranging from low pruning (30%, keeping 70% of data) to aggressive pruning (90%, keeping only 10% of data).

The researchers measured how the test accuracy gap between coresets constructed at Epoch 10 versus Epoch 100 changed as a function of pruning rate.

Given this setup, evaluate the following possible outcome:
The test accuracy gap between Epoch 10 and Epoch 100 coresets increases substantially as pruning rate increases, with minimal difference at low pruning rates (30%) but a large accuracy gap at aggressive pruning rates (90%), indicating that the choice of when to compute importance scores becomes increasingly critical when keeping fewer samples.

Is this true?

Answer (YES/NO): YES